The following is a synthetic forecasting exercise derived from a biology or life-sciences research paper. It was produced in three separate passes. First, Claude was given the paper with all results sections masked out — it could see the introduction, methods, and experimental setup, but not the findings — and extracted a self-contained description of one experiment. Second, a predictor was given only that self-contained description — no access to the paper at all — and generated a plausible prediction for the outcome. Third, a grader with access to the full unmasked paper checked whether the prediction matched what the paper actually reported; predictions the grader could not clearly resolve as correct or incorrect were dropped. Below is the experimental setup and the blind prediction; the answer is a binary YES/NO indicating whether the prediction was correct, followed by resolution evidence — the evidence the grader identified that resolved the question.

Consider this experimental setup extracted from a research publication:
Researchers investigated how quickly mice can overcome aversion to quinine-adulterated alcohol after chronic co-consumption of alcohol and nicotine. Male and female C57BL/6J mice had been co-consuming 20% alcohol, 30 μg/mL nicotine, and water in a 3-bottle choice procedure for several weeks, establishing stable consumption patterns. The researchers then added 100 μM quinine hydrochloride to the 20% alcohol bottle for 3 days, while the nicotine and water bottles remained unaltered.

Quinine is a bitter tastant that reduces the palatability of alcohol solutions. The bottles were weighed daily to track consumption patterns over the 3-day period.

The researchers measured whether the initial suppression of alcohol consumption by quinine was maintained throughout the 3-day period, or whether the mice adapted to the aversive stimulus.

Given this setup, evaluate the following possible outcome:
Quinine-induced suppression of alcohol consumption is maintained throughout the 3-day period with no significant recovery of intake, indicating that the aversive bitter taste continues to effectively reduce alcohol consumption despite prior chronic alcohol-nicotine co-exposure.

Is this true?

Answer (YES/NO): NO